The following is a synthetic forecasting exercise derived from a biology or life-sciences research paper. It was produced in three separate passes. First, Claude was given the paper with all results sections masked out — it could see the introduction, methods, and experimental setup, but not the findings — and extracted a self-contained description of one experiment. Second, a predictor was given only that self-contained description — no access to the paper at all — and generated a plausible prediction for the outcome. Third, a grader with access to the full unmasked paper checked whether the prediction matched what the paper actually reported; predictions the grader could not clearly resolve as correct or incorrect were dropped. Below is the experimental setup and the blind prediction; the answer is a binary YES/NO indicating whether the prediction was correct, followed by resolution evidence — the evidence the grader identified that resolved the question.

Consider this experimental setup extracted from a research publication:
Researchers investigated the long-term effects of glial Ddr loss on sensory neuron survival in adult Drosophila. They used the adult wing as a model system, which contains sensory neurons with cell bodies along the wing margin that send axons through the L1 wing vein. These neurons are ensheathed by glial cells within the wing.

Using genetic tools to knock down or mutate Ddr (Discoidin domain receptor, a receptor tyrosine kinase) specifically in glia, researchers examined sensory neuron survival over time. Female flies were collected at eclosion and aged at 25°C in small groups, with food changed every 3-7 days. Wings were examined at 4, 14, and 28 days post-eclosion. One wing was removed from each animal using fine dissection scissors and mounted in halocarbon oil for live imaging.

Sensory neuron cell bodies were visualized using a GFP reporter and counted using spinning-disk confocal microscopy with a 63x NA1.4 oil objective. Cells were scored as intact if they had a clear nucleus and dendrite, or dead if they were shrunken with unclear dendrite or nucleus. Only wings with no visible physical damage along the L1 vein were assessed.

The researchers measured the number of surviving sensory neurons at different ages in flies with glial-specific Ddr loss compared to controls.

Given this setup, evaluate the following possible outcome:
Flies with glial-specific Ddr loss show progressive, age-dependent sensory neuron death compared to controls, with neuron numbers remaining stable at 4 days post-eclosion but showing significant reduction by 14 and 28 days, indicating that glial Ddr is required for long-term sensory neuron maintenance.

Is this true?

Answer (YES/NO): YES